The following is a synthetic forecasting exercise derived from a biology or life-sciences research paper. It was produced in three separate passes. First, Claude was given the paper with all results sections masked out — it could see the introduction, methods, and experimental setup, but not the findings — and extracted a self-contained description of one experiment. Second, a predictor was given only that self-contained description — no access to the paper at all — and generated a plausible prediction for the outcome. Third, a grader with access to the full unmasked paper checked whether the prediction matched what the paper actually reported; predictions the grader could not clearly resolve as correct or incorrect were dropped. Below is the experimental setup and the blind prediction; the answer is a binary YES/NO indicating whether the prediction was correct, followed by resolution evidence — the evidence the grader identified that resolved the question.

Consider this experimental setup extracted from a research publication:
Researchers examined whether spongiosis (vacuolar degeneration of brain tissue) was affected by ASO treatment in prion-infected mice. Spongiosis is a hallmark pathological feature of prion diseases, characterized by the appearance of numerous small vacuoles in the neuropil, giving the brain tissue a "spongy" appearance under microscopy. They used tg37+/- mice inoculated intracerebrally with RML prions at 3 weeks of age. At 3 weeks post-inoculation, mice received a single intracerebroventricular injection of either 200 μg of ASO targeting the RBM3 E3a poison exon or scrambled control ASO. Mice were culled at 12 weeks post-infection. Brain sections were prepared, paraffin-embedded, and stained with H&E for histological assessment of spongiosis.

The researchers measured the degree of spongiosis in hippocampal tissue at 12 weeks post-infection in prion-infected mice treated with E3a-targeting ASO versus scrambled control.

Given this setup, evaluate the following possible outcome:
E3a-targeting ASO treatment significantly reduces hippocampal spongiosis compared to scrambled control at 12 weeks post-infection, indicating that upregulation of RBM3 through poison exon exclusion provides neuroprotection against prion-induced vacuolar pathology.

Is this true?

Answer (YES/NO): YES